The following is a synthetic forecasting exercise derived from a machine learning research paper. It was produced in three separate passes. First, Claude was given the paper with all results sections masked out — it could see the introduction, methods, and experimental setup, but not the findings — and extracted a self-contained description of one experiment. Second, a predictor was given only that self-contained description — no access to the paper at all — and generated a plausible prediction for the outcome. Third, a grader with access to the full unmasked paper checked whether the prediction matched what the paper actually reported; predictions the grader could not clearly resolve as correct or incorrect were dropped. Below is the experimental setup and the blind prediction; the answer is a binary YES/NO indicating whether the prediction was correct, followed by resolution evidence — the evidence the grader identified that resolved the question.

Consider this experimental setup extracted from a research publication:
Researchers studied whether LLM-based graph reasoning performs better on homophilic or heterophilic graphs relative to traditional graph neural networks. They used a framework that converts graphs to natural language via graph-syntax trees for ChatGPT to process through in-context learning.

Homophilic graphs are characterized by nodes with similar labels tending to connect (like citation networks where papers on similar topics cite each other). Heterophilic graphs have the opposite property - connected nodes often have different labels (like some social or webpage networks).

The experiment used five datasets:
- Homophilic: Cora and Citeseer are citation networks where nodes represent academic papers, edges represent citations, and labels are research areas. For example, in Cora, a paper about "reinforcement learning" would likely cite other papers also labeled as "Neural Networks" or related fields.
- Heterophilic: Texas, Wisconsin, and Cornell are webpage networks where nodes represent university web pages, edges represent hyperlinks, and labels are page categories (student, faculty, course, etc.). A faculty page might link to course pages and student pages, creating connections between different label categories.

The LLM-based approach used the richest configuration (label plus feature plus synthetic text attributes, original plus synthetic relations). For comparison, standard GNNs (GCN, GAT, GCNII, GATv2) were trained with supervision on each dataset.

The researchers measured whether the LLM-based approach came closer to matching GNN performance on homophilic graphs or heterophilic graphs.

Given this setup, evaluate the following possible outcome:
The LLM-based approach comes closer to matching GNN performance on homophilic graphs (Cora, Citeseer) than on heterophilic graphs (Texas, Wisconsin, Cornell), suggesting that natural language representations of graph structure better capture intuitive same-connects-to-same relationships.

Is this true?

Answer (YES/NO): NO